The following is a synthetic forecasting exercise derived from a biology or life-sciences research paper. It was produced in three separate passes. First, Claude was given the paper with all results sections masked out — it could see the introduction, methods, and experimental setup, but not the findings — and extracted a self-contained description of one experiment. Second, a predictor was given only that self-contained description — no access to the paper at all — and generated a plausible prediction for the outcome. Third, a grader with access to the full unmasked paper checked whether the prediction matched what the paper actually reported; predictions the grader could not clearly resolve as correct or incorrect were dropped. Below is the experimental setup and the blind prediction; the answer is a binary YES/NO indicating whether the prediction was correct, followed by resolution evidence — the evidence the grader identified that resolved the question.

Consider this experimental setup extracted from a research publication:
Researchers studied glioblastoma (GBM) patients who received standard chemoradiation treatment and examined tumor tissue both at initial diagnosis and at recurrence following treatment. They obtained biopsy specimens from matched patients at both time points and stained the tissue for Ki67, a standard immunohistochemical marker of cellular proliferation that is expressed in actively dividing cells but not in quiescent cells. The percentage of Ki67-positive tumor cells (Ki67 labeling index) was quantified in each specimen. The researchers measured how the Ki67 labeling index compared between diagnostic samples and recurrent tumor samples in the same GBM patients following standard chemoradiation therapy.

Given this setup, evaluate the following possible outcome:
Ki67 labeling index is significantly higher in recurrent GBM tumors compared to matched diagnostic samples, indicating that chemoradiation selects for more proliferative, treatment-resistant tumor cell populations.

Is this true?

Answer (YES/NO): NO